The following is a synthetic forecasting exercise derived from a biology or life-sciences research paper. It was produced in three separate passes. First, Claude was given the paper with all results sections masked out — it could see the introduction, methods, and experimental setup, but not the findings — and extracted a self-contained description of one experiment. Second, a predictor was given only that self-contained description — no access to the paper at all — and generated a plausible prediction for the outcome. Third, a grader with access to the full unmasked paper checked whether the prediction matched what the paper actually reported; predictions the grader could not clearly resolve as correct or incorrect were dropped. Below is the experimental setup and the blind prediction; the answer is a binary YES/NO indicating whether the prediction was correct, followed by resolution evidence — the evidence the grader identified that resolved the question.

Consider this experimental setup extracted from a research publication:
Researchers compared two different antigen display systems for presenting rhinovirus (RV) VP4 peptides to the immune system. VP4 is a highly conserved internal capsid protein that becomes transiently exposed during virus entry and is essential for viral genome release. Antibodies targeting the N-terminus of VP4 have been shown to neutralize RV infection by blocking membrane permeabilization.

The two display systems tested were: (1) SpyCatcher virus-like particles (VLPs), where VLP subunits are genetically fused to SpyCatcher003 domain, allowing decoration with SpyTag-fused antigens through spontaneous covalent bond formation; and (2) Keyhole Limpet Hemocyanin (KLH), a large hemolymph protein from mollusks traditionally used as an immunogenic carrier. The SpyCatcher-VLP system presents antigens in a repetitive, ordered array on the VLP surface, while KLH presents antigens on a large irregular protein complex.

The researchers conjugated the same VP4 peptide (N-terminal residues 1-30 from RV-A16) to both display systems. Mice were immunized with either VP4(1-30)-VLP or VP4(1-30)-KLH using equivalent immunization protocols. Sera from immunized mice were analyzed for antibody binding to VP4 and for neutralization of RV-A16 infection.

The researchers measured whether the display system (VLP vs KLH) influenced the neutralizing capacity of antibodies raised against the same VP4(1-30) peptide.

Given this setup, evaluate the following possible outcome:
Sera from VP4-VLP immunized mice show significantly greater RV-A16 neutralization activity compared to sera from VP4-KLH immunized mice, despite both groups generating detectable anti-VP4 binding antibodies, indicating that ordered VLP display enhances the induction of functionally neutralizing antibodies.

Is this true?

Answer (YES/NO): NO